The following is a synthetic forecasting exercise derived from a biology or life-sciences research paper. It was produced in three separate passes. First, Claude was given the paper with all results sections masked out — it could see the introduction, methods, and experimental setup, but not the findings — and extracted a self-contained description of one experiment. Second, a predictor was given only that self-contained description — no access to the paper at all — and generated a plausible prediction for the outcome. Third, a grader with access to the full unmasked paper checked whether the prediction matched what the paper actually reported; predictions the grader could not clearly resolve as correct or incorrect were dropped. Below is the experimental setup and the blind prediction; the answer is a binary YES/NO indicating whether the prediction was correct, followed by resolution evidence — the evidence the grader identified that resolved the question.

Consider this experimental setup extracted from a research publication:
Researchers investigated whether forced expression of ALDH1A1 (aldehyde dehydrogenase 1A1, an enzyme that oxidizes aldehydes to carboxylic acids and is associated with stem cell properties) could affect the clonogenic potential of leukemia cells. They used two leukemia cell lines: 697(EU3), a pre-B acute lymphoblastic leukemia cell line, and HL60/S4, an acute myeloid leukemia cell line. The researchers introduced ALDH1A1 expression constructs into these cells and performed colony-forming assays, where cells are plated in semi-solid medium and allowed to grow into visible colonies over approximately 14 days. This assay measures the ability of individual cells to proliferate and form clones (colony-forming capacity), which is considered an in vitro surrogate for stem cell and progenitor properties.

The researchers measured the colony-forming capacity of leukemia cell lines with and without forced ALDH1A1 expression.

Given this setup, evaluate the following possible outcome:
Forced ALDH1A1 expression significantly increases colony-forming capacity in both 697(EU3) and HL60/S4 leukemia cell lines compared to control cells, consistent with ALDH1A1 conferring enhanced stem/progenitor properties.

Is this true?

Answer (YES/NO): YES